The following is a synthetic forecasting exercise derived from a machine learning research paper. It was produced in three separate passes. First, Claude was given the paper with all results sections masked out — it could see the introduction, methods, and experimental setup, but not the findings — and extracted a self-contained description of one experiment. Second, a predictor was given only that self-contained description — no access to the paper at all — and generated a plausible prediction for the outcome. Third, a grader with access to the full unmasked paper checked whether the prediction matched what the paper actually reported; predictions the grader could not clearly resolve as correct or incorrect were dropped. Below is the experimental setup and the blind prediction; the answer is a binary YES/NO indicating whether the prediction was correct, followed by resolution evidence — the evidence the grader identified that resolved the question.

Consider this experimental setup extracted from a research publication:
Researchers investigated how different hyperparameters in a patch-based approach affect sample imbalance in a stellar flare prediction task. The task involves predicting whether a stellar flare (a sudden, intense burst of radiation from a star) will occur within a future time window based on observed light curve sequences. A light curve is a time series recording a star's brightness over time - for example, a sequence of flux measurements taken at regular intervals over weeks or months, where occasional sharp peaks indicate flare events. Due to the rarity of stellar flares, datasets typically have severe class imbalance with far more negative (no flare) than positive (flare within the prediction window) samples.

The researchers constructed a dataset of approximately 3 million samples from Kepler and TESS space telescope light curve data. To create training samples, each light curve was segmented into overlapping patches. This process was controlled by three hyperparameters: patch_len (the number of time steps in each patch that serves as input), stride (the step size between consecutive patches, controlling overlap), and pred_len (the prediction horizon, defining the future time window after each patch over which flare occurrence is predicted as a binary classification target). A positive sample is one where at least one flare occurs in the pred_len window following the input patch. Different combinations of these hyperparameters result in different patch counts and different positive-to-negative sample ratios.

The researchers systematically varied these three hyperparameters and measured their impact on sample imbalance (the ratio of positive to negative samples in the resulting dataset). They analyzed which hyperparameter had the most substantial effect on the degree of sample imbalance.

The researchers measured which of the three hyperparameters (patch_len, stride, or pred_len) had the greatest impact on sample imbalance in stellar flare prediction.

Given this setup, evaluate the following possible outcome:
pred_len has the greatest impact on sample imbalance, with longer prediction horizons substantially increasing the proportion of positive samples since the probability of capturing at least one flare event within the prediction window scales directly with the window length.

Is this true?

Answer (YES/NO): YES